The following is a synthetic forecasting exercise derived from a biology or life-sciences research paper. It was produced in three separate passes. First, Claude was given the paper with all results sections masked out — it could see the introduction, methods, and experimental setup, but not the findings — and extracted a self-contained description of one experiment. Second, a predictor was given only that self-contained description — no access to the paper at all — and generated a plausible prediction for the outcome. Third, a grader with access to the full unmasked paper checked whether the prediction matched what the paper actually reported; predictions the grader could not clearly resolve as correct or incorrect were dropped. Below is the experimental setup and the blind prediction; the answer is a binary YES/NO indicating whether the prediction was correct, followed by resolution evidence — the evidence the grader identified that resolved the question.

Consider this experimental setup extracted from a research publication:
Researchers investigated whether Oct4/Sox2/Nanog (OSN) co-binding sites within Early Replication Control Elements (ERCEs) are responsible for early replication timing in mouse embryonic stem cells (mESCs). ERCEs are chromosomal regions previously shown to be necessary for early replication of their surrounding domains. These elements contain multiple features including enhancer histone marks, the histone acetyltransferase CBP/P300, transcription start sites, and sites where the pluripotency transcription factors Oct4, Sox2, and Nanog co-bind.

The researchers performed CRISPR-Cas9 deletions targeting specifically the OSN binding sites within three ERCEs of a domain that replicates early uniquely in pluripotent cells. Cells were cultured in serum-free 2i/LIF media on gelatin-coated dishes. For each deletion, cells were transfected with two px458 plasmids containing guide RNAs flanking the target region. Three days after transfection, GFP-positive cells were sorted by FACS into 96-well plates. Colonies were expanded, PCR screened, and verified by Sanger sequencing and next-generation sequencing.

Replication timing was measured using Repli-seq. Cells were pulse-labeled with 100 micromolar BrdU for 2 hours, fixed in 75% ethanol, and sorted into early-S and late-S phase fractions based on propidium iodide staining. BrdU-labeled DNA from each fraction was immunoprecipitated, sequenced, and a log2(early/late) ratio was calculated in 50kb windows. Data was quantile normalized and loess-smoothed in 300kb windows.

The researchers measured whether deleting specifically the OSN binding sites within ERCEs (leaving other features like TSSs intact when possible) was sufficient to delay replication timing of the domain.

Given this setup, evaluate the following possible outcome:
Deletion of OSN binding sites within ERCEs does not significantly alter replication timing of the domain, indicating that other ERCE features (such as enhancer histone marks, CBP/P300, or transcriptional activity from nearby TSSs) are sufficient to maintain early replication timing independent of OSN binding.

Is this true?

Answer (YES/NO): NO